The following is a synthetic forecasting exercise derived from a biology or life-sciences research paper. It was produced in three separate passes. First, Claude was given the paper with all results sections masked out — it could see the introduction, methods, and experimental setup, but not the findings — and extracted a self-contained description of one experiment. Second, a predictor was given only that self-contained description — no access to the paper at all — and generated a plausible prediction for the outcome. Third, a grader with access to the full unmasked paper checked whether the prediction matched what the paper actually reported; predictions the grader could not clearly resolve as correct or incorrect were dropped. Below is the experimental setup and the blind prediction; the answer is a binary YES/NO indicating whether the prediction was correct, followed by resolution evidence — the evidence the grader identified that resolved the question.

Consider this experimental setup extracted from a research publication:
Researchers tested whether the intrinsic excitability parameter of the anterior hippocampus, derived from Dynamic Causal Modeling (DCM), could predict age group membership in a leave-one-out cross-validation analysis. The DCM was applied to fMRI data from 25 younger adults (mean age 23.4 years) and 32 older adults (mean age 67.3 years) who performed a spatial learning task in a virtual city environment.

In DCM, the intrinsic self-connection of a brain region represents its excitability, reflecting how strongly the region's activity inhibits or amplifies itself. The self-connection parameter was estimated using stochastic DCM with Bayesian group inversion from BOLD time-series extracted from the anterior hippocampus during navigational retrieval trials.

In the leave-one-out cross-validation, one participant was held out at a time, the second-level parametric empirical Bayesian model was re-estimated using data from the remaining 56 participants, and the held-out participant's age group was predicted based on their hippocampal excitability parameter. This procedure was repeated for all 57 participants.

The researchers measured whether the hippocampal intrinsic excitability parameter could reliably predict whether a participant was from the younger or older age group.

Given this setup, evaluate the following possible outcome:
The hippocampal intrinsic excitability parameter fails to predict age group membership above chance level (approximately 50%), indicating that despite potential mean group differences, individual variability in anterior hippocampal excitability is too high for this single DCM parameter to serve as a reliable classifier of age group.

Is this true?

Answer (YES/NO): NO